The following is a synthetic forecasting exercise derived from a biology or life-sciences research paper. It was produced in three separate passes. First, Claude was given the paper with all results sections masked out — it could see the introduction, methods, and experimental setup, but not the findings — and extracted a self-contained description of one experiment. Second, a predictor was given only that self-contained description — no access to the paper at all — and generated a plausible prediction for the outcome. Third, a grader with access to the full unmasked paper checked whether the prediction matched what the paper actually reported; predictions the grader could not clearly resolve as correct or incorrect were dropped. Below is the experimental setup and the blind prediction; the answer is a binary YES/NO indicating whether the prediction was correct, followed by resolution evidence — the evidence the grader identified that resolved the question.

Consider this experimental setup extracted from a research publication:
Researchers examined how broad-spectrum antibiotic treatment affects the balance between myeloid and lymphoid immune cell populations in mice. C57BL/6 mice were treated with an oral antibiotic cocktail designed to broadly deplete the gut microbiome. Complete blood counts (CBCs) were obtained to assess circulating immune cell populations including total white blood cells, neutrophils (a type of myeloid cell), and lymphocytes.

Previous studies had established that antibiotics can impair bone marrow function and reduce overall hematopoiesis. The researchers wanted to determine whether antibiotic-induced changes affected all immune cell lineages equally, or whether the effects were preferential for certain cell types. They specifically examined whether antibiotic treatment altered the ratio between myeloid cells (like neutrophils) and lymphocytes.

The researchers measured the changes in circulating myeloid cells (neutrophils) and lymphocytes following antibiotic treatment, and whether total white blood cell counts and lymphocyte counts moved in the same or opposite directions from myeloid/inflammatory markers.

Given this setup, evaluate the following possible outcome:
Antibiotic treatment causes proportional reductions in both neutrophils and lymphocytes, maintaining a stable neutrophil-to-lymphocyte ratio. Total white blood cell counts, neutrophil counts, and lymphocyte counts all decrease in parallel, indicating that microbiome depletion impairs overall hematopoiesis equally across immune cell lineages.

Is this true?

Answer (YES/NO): NO